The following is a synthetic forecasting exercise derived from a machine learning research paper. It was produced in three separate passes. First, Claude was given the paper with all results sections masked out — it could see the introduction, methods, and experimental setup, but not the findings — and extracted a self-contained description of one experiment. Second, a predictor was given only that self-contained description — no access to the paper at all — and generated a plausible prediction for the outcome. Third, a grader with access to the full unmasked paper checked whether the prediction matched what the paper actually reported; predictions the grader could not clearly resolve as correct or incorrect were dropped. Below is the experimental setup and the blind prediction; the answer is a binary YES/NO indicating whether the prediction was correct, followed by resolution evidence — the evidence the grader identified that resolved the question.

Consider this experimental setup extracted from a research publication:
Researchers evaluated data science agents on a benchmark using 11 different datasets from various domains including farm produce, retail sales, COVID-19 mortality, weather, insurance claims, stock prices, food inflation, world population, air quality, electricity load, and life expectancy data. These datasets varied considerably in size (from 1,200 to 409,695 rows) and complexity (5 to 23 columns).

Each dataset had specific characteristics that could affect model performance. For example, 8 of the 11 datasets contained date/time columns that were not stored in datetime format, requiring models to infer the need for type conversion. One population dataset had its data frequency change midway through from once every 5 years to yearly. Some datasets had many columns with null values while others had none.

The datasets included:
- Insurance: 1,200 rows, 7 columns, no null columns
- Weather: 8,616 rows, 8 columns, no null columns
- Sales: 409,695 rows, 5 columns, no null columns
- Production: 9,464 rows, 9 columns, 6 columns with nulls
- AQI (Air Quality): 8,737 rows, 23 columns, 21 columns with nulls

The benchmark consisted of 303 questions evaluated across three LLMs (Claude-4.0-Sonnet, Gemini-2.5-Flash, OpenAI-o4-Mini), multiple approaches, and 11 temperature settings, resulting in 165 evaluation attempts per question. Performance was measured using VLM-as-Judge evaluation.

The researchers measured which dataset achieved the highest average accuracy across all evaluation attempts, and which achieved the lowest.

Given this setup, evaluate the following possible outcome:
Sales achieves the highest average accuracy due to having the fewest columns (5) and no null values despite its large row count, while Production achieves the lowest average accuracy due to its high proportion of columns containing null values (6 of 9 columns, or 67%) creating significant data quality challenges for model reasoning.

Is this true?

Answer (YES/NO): NO